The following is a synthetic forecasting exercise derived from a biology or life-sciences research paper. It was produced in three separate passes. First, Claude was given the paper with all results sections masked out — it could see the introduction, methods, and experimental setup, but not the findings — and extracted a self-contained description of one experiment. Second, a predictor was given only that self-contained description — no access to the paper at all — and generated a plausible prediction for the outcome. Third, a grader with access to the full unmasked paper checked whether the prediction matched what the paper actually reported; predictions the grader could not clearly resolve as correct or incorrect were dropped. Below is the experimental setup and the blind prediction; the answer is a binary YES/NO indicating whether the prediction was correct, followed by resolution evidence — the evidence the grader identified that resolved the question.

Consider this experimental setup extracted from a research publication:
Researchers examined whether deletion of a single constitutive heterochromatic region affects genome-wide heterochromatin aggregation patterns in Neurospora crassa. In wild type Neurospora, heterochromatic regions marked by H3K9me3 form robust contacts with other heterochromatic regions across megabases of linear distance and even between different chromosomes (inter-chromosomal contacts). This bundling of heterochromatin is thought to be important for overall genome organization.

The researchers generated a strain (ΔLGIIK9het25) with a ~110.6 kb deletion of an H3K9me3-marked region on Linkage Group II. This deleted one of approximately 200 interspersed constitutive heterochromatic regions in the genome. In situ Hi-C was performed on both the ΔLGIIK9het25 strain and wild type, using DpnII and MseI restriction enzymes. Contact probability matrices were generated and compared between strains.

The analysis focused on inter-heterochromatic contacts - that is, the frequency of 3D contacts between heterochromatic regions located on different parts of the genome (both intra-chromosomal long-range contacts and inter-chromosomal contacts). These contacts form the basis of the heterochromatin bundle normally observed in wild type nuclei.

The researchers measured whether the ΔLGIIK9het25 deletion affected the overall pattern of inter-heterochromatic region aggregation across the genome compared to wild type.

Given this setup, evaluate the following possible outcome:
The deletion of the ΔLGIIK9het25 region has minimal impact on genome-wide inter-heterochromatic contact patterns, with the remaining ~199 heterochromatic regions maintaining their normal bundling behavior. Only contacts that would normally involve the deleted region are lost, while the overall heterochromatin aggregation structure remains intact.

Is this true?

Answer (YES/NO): NO